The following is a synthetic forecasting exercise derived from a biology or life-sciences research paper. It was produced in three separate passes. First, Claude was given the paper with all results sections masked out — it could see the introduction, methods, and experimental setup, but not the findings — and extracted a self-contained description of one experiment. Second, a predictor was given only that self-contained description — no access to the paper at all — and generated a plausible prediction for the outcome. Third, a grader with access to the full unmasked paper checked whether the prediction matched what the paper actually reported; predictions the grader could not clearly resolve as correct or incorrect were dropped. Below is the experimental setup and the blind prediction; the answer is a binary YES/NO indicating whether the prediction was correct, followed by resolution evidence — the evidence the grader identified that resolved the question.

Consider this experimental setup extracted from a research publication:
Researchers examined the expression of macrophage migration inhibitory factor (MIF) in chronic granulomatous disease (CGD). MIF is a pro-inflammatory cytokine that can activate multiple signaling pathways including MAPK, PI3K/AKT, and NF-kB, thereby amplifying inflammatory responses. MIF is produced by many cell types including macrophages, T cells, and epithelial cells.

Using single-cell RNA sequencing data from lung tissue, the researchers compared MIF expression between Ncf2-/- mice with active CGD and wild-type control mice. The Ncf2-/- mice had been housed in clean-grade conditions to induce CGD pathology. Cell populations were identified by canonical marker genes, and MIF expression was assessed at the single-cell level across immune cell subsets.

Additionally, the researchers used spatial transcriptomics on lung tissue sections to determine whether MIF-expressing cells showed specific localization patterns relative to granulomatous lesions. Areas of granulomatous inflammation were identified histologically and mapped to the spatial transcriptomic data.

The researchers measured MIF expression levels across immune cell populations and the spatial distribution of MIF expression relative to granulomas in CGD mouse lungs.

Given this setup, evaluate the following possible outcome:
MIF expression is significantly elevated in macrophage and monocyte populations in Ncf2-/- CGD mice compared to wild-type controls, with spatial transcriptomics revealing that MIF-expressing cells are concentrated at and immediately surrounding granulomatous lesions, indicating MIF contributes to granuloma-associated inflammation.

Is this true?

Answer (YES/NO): NO